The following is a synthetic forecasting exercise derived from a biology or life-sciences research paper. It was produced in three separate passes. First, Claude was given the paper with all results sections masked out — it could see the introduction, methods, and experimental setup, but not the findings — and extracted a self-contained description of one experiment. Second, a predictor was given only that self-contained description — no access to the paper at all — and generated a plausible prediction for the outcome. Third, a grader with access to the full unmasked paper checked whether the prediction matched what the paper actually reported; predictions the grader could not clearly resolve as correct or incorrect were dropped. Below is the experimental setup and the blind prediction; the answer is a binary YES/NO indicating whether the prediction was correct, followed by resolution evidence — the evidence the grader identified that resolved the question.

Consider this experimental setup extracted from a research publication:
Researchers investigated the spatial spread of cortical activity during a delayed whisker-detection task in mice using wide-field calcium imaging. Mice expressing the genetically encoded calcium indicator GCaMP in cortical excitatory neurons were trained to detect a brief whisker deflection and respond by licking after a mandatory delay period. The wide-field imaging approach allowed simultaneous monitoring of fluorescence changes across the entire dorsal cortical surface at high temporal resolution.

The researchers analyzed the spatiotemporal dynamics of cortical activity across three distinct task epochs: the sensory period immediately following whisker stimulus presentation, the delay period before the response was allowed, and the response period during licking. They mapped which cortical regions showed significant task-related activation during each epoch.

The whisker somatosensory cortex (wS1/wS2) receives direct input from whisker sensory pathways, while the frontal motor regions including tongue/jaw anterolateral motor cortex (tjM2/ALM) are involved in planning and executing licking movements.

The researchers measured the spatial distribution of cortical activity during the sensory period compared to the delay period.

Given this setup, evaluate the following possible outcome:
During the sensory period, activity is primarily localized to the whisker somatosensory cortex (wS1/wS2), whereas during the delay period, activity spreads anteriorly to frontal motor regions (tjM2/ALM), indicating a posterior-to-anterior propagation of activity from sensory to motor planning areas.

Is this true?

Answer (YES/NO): NO